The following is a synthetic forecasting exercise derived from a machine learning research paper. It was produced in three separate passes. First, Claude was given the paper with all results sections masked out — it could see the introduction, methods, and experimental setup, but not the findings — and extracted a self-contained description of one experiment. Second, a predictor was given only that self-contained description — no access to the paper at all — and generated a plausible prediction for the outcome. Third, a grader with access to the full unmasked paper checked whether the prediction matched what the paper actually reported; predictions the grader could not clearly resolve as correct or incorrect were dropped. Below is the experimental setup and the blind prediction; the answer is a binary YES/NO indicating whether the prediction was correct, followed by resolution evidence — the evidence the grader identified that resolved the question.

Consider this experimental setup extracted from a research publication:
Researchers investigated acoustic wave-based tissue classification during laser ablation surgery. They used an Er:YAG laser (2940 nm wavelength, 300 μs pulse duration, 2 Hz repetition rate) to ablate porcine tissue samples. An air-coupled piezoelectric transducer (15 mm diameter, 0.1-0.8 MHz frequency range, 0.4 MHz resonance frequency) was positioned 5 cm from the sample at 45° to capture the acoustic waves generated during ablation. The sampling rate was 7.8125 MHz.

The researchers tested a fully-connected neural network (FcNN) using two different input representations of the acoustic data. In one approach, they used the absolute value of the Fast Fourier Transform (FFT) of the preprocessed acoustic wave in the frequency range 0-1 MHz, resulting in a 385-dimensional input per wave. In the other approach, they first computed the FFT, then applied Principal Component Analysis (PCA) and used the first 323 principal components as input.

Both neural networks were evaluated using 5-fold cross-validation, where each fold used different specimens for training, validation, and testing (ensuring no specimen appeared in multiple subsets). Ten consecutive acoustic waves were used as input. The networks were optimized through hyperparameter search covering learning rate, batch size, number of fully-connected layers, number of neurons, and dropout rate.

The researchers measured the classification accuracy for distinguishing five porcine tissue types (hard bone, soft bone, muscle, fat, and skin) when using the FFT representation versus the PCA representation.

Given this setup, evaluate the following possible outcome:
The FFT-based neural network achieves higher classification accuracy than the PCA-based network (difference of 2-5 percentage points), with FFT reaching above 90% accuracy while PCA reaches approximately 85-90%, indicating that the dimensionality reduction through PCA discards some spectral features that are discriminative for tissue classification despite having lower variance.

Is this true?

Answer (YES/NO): NO